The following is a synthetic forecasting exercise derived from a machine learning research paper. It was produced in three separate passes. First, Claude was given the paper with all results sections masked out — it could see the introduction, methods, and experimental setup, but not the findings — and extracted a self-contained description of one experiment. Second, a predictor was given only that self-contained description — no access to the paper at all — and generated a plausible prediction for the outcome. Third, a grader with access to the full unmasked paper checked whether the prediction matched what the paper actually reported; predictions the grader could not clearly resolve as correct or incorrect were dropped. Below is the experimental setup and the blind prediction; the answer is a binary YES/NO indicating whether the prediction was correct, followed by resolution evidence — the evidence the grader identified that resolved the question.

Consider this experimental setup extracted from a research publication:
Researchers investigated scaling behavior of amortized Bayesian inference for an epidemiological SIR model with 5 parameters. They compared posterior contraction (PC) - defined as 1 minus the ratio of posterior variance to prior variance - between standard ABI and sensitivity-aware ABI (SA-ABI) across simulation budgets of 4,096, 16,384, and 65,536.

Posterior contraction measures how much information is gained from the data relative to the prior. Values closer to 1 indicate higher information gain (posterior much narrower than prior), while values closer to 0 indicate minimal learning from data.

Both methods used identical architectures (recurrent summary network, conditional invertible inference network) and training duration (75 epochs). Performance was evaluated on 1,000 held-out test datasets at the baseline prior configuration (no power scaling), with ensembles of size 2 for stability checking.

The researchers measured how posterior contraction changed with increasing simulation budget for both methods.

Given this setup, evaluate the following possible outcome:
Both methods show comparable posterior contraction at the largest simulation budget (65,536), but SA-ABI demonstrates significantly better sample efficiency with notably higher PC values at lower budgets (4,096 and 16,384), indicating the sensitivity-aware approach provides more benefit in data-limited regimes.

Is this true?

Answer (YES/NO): NO